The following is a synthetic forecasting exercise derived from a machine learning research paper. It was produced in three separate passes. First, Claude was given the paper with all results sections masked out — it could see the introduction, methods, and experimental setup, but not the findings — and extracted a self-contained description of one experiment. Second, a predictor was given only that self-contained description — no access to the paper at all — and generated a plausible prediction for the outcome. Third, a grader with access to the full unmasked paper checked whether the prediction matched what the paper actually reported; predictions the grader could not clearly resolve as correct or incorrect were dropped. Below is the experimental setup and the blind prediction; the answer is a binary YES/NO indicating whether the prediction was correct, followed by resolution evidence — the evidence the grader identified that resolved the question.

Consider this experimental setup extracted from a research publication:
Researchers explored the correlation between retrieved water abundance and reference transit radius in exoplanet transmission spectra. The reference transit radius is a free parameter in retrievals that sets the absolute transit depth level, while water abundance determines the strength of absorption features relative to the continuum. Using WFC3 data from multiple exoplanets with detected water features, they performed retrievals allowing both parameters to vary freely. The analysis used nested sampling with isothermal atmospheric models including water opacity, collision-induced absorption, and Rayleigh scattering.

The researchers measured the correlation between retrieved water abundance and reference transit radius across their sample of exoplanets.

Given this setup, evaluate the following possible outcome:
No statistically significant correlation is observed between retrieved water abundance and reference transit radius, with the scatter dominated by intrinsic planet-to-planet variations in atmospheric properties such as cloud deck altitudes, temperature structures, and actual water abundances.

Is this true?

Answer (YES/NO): NO